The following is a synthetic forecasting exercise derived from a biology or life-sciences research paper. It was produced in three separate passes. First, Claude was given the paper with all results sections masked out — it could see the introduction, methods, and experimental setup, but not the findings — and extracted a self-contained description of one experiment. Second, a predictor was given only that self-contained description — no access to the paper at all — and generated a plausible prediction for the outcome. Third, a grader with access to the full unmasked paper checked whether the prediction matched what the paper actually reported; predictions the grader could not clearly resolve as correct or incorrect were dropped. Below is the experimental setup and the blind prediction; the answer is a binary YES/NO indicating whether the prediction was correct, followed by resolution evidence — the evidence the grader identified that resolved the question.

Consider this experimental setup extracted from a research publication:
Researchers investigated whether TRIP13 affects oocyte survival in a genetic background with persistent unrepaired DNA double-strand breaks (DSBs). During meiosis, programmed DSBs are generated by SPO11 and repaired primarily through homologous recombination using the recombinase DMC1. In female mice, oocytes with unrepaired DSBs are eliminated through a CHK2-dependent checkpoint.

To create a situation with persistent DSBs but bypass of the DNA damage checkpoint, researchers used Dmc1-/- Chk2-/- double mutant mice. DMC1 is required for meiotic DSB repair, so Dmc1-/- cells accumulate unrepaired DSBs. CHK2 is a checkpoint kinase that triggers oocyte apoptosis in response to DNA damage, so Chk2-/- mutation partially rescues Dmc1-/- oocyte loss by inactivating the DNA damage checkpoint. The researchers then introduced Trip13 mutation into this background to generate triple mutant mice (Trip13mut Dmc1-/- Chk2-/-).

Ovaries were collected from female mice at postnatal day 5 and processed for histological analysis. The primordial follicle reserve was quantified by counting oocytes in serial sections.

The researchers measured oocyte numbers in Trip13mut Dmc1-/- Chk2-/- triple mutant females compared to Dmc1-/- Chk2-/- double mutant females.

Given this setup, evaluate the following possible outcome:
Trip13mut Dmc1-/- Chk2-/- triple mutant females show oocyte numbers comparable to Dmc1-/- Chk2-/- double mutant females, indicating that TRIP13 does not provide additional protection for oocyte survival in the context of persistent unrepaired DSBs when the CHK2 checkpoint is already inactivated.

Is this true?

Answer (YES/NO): NO